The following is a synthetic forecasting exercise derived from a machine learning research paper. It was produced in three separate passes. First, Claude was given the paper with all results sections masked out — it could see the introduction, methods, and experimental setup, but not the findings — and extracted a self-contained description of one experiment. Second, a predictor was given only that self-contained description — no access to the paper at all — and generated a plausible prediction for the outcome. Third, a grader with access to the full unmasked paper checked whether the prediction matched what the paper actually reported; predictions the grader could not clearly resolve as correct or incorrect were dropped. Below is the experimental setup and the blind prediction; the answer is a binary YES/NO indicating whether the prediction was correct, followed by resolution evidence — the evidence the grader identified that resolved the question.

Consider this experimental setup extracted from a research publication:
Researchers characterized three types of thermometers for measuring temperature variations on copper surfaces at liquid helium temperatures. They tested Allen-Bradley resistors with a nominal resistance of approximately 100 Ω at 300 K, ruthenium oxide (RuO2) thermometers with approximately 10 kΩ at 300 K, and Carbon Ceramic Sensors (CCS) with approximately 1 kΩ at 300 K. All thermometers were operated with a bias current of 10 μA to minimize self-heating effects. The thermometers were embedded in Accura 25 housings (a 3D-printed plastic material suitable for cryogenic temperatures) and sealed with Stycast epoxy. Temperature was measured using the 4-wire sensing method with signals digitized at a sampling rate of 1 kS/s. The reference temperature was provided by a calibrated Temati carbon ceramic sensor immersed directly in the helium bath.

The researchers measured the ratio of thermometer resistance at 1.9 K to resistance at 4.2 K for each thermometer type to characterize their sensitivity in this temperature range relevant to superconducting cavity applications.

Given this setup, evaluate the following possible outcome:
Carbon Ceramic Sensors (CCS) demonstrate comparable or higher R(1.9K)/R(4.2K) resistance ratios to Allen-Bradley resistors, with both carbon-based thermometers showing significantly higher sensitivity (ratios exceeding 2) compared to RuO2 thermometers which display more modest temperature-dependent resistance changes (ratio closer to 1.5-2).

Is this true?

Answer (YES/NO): NO